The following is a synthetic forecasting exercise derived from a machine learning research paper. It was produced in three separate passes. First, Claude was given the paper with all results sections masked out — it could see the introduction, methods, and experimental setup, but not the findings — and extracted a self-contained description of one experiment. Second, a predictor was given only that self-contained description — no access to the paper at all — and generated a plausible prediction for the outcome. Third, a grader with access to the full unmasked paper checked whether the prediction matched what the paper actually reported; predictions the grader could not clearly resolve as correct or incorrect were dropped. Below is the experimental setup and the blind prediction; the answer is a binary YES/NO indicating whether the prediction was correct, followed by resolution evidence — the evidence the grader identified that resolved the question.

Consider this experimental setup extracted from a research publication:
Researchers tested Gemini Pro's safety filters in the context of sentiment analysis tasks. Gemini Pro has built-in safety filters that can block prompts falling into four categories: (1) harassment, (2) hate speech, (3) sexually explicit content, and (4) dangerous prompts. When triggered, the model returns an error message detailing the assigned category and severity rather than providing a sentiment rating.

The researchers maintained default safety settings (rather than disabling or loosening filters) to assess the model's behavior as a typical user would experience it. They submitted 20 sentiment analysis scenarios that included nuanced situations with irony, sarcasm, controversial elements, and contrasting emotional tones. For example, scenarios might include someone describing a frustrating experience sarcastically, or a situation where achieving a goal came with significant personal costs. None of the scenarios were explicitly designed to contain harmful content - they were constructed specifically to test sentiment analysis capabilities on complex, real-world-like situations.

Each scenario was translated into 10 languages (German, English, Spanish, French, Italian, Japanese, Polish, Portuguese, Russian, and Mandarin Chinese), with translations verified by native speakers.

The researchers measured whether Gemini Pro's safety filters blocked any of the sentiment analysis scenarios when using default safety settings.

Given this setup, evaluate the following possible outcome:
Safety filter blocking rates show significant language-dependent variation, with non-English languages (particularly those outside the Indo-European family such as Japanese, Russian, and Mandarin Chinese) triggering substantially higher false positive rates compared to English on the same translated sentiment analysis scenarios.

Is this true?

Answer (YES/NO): NO